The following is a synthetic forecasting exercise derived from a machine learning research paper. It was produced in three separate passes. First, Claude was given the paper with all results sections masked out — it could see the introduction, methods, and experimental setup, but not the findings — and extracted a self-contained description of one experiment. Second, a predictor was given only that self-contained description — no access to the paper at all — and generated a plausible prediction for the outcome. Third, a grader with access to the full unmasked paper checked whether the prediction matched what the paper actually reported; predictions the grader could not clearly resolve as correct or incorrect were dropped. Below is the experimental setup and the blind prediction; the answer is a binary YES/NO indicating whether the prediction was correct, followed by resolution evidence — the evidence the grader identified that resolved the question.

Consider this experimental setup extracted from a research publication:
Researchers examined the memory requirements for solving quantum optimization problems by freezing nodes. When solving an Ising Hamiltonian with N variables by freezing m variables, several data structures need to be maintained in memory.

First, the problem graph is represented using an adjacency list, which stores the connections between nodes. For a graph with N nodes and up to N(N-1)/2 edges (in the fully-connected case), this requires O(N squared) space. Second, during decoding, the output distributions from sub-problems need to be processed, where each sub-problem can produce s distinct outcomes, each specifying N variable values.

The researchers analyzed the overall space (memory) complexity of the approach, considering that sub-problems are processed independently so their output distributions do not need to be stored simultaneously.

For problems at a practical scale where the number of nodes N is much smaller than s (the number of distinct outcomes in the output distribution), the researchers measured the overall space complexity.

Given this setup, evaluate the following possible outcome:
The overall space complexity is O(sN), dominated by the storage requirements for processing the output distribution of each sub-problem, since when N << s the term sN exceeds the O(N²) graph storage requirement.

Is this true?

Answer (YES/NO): YES